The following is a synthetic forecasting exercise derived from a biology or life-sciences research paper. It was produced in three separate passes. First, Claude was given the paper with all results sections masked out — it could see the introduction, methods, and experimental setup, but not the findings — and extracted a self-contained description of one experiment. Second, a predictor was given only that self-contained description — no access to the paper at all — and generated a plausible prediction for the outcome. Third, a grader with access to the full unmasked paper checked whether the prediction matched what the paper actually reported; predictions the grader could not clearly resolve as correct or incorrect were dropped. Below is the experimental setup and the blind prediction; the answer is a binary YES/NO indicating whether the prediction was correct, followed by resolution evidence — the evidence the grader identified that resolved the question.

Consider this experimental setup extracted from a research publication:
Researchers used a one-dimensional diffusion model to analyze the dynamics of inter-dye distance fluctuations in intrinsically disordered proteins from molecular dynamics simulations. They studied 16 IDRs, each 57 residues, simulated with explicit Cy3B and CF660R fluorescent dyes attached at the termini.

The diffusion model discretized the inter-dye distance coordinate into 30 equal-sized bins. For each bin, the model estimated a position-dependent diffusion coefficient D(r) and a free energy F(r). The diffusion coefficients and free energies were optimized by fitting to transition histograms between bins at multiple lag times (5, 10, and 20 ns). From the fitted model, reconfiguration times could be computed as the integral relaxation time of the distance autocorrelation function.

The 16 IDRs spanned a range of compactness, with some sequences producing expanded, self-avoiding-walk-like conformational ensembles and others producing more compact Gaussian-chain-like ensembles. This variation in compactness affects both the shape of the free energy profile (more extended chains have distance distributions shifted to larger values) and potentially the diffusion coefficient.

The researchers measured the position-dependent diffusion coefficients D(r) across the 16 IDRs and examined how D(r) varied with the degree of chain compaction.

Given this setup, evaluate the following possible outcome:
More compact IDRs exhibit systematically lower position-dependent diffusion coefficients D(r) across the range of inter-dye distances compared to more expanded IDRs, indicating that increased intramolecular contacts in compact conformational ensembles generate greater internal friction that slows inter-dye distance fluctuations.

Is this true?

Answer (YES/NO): NO